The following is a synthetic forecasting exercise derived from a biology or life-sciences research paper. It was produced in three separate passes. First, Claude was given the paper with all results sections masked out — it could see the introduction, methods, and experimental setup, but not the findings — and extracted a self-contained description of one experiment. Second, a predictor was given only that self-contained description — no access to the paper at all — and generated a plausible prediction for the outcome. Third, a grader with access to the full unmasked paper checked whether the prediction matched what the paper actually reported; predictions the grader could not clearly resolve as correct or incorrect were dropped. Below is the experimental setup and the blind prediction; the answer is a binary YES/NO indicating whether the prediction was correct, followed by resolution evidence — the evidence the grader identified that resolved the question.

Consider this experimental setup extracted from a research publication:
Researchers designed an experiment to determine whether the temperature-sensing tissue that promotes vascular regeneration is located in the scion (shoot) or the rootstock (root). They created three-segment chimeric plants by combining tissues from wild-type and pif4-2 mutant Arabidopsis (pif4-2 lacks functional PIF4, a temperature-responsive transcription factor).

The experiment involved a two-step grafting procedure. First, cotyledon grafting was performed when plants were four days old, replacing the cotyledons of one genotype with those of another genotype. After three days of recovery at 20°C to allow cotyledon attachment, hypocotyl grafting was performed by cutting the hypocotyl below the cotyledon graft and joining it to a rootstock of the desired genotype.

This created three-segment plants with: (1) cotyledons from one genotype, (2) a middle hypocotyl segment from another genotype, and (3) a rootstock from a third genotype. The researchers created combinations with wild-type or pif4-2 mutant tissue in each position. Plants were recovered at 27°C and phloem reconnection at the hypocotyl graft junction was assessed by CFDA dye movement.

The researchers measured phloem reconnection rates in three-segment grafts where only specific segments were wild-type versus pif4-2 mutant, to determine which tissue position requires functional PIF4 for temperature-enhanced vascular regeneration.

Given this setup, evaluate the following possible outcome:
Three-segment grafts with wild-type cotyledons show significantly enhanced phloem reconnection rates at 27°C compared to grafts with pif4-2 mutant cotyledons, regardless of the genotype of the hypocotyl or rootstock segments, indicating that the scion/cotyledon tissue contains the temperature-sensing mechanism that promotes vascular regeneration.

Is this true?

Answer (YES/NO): YES